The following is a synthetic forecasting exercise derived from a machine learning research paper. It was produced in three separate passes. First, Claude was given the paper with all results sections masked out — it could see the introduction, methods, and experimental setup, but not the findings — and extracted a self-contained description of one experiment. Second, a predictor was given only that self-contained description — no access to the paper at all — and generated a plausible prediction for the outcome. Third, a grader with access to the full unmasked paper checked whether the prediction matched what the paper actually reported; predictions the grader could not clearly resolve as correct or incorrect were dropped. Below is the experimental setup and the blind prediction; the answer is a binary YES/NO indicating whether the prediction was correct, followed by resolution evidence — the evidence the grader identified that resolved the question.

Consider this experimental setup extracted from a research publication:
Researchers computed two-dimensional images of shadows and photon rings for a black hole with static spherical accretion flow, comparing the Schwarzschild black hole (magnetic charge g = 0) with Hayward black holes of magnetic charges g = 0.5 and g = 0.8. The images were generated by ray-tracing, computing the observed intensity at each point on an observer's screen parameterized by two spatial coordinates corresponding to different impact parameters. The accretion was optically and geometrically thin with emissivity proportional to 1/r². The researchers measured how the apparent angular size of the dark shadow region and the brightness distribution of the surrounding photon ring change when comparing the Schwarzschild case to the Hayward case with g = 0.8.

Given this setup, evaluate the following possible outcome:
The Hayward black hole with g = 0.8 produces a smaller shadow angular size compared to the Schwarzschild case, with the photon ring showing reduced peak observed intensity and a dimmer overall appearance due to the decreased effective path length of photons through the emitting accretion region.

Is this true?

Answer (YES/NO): YES